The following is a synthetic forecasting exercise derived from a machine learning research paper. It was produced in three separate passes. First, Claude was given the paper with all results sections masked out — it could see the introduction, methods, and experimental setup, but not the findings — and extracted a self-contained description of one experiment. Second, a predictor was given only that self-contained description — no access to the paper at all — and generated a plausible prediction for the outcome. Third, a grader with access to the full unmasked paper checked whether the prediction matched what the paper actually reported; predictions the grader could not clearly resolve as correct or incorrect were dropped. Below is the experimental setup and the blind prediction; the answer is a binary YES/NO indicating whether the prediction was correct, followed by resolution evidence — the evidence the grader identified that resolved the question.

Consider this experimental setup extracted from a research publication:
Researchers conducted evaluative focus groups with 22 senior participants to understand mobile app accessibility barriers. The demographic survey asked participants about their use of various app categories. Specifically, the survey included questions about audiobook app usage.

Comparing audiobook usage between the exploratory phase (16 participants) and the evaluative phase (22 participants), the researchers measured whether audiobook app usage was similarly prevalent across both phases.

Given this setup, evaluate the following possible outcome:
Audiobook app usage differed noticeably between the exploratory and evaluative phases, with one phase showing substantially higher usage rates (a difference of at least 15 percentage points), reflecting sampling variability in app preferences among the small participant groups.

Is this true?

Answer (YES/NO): YES